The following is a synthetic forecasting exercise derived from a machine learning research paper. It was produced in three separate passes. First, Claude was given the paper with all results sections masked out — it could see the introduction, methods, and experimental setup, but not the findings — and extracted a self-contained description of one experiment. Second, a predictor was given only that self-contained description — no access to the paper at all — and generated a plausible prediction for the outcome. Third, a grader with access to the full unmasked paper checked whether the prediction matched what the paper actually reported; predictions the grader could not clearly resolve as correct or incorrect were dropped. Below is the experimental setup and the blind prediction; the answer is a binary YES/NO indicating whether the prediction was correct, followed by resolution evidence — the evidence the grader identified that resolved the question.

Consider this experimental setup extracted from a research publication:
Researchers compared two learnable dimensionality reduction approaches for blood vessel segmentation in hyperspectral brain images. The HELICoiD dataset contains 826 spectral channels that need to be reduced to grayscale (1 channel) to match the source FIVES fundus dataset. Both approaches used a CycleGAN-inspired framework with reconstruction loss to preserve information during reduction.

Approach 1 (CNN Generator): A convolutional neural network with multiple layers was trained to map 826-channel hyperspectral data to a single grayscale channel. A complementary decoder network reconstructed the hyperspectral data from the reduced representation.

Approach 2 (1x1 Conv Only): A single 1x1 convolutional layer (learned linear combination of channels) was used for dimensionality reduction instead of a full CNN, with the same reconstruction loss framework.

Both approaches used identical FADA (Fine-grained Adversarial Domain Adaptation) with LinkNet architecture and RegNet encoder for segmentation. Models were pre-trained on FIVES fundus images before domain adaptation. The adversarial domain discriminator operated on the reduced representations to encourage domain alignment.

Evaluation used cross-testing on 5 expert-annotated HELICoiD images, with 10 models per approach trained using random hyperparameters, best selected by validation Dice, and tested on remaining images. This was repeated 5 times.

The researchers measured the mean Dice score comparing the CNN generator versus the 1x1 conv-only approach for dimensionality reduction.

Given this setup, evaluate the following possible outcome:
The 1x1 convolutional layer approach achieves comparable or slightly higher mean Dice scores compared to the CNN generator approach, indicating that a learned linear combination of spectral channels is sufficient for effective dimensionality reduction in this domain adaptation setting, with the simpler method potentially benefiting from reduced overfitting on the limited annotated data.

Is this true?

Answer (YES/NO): YES